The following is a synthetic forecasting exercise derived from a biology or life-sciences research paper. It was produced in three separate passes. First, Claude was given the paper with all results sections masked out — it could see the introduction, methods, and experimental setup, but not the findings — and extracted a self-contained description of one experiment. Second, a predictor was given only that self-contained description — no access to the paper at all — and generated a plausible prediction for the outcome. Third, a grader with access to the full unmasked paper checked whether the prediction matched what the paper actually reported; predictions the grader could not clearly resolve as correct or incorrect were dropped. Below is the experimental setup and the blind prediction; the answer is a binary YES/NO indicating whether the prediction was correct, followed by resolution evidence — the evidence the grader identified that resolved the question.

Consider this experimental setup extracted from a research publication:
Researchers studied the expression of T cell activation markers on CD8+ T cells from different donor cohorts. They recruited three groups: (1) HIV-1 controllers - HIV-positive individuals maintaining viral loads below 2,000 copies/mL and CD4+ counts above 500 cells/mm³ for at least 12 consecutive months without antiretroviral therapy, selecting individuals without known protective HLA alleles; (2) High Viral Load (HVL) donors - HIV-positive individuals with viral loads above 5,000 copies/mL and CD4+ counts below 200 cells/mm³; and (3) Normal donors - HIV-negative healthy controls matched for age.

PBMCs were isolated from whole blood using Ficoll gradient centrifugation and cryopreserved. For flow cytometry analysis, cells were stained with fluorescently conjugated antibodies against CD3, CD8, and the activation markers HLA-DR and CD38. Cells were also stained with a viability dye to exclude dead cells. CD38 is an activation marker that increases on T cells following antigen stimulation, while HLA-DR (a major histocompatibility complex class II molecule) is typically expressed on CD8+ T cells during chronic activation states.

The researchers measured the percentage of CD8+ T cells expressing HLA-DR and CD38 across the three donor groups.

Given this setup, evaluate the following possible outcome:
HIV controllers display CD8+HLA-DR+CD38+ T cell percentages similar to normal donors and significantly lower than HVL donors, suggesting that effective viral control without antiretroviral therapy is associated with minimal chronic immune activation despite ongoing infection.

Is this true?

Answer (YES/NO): YES